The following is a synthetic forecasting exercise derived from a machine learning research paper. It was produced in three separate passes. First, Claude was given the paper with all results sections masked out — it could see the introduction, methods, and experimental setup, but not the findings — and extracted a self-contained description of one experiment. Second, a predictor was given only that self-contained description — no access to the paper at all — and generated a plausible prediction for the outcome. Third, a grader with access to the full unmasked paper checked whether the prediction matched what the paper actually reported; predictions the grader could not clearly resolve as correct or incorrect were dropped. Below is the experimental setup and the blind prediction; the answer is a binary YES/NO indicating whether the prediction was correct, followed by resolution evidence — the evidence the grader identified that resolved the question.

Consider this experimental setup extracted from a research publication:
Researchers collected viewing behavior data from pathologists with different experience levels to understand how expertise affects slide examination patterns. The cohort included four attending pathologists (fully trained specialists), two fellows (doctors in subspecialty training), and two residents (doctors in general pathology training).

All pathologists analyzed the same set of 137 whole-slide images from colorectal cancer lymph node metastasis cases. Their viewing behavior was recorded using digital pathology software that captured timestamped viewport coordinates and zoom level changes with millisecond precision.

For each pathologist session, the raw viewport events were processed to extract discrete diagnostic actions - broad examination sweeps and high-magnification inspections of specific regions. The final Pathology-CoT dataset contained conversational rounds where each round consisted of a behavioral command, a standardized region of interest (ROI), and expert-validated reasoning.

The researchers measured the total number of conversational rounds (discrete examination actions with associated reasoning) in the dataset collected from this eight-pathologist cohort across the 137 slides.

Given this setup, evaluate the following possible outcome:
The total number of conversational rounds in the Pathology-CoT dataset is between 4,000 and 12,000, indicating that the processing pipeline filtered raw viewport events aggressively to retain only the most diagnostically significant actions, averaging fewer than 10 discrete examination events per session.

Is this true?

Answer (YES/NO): YES